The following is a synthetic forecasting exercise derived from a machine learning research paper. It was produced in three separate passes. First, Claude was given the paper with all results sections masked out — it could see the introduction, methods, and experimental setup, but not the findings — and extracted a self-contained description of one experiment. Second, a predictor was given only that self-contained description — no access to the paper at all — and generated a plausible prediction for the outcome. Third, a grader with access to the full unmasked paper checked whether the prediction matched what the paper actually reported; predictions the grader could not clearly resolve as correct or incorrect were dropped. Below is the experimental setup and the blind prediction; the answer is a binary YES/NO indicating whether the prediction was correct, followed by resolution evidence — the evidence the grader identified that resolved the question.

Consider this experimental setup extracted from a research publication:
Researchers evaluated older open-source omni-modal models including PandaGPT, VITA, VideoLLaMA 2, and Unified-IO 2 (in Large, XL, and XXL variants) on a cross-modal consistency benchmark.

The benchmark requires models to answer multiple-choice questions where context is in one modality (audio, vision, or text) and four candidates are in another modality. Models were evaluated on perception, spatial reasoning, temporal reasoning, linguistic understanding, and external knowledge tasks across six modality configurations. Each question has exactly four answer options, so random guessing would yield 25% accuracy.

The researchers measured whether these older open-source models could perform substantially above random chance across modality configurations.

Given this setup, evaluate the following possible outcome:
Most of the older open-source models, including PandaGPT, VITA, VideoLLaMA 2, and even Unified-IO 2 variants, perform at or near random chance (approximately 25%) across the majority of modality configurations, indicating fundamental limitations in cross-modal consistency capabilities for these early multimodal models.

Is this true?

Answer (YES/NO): NO